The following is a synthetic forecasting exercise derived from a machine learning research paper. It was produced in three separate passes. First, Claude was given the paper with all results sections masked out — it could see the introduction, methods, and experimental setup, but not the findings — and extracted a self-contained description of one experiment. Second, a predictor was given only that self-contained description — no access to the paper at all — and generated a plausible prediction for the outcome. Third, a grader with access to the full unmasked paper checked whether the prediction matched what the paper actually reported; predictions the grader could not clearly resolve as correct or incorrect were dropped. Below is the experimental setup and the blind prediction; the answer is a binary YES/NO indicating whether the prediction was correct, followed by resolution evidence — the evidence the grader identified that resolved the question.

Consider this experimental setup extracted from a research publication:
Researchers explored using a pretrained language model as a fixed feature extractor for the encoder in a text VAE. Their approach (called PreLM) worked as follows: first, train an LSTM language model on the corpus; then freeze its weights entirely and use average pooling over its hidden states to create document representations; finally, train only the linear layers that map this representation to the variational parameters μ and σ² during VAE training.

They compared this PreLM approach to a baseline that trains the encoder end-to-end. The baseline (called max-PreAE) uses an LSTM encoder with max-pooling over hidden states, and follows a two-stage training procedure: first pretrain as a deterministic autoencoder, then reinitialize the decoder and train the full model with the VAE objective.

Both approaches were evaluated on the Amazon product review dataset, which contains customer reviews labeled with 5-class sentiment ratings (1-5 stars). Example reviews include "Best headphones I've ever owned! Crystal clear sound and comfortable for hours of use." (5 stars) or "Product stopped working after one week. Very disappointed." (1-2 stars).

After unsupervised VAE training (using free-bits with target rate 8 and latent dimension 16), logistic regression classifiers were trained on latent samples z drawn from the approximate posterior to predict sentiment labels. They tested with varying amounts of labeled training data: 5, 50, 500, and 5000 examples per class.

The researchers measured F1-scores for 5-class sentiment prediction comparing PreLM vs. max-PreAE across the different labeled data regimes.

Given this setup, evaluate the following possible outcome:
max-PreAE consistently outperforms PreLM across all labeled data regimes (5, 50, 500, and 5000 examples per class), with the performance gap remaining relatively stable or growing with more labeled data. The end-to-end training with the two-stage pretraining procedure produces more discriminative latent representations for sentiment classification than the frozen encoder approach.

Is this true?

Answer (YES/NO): NO